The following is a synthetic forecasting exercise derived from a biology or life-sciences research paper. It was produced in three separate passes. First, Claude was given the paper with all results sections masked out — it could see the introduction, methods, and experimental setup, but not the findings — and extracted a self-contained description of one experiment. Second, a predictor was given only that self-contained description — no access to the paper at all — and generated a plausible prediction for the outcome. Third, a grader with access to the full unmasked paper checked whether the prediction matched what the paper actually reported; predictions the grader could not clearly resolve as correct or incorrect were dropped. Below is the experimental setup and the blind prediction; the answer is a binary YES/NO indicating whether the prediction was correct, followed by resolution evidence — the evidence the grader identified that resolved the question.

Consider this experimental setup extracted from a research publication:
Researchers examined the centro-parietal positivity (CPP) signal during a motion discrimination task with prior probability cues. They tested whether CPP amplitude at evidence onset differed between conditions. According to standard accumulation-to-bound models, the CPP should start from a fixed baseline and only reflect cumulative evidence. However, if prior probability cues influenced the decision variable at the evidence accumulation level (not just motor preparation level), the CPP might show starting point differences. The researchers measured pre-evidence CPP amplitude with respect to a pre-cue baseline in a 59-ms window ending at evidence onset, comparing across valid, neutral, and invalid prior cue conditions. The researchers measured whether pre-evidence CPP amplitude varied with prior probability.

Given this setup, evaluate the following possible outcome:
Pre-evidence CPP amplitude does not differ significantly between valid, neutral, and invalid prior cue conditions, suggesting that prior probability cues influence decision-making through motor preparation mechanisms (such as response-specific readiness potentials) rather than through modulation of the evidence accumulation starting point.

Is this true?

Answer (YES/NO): YES